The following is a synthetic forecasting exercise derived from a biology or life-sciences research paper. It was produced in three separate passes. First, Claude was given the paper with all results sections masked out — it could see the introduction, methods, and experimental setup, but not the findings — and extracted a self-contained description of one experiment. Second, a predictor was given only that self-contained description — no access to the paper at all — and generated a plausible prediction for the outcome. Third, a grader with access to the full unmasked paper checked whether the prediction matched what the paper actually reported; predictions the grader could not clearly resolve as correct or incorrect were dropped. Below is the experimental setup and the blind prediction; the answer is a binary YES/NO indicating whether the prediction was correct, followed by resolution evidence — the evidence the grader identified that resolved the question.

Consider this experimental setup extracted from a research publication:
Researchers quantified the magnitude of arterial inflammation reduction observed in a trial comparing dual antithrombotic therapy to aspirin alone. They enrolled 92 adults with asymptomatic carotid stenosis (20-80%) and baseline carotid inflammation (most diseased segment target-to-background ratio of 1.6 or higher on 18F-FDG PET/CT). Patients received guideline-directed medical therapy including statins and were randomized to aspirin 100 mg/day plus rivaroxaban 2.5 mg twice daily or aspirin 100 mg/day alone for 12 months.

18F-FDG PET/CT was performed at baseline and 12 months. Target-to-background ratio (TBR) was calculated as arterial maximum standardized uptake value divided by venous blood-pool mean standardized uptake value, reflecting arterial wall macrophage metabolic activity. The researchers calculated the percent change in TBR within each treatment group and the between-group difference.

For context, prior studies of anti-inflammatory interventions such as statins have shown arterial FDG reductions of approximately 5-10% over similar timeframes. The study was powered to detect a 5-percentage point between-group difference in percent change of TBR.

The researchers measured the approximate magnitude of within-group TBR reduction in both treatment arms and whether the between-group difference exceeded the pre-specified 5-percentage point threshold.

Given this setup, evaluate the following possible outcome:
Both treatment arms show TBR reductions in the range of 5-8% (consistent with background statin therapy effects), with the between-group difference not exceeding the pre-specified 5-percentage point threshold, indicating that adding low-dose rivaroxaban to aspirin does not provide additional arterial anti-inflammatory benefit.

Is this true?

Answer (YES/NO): YES